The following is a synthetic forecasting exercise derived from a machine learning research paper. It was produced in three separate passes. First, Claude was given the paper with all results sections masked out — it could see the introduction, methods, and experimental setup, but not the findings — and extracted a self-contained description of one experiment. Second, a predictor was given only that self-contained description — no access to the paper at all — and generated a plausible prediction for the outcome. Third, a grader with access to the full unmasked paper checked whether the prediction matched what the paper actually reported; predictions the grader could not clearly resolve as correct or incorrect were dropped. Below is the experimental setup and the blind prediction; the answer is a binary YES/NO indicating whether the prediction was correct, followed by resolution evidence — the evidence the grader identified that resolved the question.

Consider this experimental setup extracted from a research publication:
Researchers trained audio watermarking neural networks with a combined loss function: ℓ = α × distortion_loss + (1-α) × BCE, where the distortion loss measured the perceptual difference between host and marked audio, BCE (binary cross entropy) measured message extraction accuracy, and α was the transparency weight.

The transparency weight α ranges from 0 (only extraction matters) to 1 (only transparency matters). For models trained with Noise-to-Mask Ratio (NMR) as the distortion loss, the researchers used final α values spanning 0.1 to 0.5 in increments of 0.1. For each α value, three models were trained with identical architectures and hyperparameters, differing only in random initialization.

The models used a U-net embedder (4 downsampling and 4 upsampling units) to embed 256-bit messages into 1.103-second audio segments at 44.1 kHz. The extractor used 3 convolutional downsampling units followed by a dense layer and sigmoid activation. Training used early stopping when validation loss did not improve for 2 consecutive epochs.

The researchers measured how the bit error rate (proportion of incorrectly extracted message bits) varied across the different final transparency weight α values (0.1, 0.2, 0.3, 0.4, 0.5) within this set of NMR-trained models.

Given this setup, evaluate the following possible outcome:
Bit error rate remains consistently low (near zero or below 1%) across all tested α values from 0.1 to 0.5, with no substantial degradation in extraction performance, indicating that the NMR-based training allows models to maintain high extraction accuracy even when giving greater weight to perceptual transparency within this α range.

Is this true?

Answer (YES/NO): NO